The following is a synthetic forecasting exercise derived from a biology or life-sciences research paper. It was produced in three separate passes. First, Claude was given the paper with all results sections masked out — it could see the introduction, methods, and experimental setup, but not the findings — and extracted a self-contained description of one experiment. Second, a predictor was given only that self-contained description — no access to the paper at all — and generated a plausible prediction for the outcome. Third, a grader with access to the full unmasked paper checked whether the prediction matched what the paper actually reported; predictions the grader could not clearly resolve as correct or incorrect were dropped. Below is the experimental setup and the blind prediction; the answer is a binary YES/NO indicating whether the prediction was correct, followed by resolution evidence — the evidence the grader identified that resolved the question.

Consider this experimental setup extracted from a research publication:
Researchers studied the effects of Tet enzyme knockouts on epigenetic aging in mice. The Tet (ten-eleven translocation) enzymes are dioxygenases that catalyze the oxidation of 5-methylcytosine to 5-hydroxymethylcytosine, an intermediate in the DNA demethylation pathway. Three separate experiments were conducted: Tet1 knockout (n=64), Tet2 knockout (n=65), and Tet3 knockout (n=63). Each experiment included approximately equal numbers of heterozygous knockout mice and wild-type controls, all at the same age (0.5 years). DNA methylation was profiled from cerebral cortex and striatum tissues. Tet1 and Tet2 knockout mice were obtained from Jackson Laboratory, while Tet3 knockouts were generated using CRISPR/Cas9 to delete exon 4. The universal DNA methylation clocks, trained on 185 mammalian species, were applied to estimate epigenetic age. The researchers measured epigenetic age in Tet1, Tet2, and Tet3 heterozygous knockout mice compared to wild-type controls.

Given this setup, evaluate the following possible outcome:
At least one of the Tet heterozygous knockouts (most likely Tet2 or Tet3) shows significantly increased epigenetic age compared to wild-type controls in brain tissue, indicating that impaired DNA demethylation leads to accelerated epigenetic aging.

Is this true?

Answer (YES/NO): NO